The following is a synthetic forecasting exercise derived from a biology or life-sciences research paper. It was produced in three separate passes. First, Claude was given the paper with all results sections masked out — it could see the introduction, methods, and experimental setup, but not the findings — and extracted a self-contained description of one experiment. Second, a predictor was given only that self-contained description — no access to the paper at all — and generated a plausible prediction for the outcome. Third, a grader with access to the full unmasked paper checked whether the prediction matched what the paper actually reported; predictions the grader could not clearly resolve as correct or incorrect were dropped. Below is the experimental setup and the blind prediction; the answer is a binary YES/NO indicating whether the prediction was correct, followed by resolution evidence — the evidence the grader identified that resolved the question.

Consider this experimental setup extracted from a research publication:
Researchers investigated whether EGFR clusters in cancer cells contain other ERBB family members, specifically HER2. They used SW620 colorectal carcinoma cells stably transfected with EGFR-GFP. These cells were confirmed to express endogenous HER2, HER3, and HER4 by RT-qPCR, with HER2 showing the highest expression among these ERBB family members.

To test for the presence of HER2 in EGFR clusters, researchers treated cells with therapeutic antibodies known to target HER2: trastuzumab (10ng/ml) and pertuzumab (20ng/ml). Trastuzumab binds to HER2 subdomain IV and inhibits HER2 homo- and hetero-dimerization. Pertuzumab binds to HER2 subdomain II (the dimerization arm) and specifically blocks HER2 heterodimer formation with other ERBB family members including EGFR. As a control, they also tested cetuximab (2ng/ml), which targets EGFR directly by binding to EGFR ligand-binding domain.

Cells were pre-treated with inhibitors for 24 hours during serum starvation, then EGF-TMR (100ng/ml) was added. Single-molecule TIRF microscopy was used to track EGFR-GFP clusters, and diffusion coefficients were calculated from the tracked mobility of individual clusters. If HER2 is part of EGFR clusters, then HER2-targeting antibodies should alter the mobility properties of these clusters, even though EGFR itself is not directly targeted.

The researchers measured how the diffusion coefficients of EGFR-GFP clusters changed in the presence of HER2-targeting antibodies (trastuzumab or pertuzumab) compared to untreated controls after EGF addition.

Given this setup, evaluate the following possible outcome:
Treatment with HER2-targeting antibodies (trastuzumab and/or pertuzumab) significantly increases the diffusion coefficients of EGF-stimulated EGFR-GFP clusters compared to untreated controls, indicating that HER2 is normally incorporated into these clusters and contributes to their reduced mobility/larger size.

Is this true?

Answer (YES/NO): YES